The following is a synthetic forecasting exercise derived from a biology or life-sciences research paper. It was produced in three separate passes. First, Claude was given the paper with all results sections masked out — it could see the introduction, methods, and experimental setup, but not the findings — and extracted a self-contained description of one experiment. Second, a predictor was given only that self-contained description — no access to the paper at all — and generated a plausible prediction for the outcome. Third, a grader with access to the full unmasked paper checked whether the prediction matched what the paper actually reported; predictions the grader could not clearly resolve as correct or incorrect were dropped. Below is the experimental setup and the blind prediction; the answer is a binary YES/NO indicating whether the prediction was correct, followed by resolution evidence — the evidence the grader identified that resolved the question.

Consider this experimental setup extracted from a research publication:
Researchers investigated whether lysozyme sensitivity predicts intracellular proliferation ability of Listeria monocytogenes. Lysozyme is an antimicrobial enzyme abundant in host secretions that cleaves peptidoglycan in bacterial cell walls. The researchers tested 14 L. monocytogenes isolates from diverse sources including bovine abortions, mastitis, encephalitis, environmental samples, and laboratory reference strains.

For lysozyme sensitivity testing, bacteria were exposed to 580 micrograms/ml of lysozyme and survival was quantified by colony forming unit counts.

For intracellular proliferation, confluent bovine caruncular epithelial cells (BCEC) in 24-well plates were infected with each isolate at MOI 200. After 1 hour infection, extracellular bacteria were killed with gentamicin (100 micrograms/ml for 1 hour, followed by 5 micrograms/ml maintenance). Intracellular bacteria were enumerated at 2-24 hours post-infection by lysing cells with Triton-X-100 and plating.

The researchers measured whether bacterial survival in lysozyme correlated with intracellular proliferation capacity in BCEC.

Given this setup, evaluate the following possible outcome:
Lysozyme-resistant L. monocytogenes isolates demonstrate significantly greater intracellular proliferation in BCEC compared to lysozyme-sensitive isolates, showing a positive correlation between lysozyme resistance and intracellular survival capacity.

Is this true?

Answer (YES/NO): YES